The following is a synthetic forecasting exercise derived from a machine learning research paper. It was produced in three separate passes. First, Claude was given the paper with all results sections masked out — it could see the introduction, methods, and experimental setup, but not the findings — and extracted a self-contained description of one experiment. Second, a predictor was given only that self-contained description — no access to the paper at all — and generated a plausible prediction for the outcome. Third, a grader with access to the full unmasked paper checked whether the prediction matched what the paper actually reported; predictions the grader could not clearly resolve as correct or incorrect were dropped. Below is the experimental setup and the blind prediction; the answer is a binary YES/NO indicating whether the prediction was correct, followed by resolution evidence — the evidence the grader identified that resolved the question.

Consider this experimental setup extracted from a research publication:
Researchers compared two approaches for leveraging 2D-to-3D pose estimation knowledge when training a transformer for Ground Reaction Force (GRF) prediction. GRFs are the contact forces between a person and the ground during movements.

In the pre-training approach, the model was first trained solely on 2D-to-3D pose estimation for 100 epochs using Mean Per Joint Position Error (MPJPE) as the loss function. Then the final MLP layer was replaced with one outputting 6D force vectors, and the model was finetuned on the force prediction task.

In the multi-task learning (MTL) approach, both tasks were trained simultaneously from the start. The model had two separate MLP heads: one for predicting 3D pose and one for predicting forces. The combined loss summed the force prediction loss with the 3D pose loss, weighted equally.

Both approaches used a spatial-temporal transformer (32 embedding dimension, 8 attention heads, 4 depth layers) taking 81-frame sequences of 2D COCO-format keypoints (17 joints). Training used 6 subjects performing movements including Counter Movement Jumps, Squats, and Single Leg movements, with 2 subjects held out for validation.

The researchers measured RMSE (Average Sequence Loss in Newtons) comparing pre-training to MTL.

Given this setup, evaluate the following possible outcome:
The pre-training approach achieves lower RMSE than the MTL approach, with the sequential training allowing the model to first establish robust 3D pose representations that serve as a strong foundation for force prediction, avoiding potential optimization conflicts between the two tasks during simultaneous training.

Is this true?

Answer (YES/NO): NO